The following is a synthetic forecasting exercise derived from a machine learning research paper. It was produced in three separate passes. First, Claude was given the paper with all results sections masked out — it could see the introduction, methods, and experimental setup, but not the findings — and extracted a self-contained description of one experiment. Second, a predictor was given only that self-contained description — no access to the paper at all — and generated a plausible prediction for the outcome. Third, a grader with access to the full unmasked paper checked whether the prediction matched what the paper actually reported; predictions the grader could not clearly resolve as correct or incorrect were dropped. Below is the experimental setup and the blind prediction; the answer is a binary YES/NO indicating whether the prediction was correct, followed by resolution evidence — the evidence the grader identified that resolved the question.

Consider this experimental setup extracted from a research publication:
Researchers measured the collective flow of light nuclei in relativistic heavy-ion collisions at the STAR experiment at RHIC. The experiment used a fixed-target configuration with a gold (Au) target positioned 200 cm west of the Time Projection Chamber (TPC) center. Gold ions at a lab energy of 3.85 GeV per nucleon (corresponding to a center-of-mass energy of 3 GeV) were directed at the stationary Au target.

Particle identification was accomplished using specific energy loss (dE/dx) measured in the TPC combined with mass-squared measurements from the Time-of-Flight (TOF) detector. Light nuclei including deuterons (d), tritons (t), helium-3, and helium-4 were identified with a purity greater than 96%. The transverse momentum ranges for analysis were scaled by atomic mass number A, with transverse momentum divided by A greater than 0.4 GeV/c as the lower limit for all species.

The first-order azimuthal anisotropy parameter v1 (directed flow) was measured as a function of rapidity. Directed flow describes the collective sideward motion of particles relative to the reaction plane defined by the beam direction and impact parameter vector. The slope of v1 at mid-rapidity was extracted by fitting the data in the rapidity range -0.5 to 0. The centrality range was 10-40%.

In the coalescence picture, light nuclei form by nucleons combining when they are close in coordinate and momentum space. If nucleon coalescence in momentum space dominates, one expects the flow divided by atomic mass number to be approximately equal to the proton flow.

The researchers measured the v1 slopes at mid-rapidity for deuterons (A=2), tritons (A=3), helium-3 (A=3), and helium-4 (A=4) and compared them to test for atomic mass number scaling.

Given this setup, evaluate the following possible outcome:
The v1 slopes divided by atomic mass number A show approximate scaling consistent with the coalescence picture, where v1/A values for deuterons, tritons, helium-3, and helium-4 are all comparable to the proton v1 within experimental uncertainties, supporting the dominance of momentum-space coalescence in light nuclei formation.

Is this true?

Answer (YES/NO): YES